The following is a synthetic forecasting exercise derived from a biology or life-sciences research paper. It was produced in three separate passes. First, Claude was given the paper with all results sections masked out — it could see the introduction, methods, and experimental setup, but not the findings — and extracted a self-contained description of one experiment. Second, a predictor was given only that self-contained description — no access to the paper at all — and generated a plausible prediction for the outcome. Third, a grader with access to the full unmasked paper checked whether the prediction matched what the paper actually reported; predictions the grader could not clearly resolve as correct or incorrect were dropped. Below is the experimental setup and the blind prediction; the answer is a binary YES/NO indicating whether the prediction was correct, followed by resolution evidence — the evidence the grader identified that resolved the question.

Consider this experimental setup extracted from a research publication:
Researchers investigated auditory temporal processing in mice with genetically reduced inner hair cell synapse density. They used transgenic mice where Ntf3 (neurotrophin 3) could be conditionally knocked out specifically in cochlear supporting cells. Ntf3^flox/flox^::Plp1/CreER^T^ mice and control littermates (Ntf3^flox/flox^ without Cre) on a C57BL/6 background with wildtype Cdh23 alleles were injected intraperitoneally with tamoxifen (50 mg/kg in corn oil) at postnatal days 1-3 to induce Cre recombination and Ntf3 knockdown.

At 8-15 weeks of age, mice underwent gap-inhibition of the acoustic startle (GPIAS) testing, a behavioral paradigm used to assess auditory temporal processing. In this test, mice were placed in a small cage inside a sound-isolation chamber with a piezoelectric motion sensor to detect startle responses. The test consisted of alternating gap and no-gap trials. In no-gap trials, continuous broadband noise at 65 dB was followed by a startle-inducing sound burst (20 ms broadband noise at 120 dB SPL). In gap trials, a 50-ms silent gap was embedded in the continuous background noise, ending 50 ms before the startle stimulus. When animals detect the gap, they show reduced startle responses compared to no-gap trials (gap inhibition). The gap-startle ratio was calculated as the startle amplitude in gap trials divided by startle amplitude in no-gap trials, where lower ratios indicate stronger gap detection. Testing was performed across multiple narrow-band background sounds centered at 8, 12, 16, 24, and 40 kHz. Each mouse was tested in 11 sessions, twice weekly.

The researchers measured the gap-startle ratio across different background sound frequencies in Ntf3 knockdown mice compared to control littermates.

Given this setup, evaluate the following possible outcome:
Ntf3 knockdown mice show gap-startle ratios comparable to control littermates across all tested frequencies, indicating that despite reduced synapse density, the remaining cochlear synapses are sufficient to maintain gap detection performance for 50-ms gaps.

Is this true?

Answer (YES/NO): NO